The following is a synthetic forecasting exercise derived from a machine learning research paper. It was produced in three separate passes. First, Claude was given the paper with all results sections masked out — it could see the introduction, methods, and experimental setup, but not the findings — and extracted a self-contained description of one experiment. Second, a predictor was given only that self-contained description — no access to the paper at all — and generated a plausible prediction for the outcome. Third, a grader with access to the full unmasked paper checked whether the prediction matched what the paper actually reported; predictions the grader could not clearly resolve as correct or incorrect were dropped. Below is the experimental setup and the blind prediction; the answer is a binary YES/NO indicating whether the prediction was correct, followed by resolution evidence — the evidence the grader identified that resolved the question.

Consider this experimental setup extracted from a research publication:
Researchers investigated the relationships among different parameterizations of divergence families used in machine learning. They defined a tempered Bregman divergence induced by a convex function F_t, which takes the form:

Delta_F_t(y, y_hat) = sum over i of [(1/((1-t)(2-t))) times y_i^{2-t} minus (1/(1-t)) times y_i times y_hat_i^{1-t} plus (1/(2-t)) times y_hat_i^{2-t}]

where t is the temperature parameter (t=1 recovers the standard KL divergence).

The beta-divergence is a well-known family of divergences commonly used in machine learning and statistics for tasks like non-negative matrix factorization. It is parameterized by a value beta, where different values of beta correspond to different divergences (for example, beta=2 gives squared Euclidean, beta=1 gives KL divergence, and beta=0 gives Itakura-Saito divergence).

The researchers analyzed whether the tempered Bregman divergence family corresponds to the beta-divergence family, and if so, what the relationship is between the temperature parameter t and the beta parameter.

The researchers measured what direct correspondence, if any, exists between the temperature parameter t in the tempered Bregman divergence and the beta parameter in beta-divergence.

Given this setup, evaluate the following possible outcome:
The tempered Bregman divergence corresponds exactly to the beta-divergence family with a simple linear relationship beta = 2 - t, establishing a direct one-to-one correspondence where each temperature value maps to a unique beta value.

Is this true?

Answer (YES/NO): YES